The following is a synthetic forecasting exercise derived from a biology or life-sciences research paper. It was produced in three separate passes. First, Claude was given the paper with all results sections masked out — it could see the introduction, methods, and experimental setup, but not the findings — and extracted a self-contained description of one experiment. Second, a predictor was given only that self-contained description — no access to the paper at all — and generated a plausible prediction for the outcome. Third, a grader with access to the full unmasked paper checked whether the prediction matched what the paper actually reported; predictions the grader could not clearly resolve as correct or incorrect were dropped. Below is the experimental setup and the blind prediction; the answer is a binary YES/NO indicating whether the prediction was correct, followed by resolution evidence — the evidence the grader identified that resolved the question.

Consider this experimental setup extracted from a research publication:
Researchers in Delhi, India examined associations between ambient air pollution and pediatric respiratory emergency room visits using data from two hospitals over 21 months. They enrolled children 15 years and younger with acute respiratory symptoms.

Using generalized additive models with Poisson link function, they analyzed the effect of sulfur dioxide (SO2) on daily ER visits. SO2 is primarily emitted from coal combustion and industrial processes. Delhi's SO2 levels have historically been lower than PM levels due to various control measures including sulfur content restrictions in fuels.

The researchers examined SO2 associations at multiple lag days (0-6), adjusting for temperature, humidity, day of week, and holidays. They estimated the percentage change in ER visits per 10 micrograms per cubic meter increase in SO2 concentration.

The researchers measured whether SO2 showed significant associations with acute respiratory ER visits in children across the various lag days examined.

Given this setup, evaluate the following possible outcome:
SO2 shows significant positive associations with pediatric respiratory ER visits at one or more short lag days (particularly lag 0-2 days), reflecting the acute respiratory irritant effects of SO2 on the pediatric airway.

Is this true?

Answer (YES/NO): YES